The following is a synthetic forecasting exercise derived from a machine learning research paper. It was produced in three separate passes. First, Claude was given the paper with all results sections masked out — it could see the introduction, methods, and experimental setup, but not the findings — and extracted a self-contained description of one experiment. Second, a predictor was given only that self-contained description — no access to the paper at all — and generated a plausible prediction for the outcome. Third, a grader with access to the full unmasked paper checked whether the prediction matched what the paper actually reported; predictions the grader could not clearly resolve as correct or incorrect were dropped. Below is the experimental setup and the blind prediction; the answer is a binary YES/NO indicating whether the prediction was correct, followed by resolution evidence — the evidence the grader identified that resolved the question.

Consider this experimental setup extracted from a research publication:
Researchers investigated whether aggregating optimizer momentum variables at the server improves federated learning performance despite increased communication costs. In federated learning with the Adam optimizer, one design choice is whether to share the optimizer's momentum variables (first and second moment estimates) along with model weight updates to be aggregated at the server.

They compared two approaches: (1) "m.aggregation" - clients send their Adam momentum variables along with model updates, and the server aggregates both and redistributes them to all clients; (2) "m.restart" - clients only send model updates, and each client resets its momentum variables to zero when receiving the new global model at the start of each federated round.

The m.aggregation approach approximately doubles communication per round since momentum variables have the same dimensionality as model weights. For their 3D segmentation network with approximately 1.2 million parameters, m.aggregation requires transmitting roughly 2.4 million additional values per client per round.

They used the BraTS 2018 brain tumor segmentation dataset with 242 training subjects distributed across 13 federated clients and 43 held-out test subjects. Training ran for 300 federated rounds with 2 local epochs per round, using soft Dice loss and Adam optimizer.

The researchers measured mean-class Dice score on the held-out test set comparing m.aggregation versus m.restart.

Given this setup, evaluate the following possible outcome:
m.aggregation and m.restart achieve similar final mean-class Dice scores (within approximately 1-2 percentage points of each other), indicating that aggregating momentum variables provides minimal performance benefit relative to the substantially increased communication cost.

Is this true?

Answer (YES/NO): NO